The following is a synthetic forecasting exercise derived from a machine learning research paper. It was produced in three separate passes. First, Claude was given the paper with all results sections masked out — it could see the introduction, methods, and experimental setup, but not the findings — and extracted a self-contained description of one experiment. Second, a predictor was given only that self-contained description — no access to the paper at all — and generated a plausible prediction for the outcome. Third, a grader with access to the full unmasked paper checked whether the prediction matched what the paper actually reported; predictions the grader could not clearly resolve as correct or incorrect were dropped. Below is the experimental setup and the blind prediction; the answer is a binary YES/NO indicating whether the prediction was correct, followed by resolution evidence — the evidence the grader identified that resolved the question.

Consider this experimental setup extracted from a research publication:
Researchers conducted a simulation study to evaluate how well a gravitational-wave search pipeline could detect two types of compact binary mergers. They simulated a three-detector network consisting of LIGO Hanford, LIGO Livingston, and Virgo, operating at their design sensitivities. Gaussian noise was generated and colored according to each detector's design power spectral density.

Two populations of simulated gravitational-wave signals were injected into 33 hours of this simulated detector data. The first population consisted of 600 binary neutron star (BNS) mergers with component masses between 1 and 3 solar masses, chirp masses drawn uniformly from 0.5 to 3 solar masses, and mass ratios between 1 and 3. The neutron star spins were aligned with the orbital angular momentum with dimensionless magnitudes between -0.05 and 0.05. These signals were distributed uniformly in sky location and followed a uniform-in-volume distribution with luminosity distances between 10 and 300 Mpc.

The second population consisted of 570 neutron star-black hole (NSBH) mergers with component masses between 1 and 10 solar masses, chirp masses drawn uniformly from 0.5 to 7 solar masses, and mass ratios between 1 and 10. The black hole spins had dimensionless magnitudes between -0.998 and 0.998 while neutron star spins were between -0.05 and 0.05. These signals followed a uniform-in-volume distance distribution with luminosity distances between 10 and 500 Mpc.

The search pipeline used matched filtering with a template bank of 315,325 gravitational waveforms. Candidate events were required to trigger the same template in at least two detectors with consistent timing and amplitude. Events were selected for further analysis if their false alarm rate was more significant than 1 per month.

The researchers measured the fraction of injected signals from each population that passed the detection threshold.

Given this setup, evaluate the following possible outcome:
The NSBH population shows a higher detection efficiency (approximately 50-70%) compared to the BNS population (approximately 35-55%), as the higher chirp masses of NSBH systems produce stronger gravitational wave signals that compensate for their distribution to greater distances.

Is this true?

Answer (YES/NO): NO